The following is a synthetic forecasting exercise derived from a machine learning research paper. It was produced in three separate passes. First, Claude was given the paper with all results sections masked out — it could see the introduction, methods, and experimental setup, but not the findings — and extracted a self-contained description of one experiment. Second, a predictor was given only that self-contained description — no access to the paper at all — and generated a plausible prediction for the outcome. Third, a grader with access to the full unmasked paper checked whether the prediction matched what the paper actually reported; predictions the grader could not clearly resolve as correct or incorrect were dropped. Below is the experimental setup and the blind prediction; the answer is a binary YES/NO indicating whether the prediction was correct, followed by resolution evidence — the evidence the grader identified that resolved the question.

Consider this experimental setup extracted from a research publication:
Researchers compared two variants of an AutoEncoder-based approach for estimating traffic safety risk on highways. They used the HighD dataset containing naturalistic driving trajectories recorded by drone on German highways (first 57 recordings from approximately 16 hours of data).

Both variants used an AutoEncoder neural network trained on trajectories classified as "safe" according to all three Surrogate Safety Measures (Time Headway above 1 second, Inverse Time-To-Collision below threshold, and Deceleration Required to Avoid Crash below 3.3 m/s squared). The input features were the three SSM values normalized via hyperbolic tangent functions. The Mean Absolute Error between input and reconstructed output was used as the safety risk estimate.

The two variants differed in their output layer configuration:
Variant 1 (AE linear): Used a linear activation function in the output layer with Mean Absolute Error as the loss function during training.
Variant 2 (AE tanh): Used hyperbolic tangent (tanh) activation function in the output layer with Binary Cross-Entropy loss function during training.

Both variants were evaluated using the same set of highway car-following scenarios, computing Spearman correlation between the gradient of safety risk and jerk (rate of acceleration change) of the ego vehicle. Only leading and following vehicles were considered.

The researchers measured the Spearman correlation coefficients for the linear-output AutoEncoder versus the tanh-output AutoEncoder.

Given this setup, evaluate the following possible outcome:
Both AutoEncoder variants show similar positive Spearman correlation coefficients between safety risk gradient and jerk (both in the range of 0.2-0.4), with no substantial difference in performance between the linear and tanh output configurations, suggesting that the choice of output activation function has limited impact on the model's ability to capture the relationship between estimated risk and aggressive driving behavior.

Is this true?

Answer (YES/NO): NO